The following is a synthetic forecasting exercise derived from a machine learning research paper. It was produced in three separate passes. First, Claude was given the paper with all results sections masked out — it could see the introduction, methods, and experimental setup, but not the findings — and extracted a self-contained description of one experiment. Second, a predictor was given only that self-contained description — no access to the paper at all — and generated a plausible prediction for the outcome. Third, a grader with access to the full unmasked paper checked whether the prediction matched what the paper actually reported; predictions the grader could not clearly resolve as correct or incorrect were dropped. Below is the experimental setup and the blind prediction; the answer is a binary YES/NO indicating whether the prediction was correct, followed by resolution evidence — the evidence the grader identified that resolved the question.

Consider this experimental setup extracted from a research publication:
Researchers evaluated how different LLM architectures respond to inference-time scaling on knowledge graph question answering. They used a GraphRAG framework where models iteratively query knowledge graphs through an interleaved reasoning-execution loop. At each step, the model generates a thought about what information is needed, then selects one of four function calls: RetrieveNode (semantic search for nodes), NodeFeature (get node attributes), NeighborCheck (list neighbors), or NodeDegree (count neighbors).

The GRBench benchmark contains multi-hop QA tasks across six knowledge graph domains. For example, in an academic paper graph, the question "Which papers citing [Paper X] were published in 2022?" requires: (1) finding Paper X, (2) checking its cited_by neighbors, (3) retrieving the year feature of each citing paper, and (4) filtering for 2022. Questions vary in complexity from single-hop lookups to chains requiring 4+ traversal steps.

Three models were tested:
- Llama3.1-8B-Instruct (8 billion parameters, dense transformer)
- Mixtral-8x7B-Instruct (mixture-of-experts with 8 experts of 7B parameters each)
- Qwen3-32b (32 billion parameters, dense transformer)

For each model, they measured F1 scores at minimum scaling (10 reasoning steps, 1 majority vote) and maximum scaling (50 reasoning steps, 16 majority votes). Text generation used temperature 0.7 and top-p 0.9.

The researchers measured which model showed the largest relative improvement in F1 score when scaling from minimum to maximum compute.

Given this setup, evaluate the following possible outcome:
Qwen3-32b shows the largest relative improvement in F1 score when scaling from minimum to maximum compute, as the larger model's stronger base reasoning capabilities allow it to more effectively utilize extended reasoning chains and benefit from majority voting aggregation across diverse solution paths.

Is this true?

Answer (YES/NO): YES